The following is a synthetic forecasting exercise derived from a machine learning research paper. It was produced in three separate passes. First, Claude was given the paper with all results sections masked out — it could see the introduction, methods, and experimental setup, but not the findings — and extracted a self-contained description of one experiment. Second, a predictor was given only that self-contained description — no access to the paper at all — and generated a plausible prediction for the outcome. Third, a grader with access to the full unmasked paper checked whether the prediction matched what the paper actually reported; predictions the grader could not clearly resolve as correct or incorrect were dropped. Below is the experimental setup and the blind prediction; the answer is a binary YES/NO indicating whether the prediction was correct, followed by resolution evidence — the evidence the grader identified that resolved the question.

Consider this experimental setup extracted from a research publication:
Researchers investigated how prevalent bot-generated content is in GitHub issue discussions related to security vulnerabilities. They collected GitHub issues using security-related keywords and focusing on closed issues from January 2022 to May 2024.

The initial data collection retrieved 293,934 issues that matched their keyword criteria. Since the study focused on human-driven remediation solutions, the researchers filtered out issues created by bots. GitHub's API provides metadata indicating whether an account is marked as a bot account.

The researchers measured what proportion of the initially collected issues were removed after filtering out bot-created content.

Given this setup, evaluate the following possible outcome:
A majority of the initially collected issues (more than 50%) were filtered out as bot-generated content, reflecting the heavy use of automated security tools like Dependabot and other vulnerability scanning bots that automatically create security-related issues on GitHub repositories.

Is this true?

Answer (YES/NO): NO